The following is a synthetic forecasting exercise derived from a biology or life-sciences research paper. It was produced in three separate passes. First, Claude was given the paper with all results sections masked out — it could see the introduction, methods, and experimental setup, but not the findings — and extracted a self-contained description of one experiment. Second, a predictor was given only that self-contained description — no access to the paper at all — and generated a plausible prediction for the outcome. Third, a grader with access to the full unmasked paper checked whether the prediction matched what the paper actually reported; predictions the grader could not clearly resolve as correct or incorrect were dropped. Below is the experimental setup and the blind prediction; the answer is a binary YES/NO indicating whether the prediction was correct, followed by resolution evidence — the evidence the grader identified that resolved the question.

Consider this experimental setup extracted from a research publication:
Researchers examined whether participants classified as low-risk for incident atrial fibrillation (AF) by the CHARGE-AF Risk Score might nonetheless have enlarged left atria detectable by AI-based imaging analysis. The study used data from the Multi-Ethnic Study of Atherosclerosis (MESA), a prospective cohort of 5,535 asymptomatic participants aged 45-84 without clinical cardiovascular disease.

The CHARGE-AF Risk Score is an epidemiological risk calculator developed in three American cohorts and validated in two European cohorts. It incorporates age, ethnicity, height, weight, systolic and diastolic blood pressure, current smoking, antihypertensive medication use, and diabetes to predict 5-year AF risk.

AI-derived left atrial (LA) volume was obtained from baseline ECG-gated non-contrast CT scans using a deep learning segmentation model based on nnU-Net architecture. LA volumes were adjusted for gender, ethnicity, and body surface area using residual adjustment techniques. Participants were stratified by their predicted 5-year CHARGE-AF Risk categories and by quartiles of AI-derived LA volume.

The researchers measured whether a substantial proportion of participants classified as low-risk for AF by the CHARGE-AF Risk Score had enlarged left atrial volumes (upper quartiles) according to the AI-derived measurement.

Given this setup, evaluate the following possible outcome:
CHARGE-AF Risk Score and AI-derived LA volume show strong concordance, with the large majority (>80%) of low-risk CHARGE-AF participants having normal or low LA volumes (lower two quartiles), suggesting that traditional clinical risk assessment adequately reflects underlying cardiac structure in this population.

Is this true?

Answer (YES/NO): NO